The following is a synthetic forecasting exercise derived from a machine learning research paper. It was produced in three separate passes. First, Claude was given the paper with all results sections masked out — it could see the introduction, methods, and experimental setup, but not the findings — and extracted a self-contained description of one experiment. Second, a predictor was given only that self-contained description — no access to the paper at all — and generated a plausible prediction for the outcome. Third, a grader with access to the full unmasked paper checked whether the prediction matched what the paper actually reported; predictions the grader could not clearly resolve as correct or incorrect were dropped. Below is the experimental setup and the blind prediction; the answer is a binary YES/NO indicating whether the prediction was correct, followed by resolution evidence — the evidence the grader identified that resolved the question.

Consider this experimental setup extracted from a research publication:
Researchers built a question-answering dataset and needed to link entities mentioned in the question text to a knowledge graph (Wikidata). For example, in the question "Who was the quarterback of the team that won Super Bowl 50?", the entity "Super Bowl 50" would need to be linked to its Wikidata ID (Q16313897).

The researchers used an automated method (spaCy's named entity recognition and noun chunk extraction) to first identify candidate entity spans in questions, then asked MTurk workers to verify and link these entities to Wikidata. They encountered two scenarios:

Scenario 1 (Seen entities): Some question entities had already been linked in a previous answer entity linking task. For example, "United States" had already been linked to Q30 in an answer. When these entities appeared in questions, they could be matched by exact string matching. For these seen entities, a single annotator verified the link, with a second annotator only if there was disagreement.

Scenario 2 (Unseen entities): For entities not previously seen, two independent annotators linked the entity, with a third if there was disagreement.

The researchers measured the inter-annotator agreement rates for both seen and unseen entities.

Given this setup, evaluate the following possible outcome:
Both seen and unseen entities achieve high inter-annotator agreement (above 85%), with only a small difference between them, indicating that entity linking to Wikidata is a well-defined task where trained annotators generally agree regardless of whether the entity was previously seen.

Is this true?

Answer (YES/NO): NO